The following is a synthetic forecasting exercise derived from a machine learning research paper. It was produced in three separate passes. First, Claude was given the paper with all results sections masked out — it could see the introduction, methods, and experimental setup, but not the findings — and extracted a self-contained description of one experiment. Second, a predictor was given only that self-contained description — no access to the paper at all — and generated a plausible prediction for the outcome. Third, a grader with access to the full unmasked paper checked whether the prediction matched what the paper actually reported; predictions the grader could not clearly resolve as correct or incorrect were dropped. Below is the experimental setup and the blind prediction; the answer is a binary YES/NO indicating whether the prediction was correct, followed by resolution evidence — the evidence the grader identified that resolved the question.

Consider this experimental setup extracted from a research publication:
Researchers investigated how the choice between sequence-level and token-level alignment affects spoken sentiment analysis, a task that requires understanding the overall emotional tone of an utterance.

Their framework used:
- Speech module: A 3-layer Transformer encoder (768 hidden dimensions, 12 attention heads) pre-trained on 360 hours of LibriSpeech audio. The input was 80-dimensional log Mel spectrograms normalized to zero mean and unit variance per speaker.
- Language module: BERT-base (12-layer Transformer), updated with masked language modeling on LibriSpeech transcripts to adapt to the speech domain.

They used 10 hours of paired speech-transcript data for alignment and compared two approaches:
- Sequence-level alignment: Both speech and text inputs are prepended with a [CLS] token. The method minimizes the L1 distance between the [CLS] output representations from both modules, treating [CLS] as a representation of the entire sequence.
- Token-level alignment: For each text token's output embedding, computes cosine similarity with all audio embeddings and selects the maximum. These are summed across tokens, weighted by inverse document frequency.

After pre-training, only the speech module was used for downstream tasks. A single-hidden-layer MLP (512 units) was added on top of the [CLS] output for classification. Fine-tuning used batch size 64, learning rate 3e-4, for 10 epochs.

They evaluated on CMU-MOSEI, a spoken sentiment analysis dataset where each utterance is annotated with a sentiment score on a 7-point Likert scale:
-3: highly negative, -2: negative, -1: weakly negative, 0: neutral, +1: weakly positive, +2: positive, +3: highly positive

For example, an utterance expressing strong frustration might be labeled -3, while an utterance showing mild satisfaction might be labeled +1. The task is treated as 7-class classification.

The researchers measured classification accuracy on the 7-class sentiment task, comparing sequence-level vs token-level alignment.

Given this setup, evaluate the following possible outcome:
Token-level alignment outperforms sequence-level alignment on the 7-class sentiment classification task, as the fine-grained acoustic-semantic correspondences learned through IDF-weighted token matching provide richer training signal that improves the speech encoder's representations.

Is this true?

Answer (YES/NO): NO